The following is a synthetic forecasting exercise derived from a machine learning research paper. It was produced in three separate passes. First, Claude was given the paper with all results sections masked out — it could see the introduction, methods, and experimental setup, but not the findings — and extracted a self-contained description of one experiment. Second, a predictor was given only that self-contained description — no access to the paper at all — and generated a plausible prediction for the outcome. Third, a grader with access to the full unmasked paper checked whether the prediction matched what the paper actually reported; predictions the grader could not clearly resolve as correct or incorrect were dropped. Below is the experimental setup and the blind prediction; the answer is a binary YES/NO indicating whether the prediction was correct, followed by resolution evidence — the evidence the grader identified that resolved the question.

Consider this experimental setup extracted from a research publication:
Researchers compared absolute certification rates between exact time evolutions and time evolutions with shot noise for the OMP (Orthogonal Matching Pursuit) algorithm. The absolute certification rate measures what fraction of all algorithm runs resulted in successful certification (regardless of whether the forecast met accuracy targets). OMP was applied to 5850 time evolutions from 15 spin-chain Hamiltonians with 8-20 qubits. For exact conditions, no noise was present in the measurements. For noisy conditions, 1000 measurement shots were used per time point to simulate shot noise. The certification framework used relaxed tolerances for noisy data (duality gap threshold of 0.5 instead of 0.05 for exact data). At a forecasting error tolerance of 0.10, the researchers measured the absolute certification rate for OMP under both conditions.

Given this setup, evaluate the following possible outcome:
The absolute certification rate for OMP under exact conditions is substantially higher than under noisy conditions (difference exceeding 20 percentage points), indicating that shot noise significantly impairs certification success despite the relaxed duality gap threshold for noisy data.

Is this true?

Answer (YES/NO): NO